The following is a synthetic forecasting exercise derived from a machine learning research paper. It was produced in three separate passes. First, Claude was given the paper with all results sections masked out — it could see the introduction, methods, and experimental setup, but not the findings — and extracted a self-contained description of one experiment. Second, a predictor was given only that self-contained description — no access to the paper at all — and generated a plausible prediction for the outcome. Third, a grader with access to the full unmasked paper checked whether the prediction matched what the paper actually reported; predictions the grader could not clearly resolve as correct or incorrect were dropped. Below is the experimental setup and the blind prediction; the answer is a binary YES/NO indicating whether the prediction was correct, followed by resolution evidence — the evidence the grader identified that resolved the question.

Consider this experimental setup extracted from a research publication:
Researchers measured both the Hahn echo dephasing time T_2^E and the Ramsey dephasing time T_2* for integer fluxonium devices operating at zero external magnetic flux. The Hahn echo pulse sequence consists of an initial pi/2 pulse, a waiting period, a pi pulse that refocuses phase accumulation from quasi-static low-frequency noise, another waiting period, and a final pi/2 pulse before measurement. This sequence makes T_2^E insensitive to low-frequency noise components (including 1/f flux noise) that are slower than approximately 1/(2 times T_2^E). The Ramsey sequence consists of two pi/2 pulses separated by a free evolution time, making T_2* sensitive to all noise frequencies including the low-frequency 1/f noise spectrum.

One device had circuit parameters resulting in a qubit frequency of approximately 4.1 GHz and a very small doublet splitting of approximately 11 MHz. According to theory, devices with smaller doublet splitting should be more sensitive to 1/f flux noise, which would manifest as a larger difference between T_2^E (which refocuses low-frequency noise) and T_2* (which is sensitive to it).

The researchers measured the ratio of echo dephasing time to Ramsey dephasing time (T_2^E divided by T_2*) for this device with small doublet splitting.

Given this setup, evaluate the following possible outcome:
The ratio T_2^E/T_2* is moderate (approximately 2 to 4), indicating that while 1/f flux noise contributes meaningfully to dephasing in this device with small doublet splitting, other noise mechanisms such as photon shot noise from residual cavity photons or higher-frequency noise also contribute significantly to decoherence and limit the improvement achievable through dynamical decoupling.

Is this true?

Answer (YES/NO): NO